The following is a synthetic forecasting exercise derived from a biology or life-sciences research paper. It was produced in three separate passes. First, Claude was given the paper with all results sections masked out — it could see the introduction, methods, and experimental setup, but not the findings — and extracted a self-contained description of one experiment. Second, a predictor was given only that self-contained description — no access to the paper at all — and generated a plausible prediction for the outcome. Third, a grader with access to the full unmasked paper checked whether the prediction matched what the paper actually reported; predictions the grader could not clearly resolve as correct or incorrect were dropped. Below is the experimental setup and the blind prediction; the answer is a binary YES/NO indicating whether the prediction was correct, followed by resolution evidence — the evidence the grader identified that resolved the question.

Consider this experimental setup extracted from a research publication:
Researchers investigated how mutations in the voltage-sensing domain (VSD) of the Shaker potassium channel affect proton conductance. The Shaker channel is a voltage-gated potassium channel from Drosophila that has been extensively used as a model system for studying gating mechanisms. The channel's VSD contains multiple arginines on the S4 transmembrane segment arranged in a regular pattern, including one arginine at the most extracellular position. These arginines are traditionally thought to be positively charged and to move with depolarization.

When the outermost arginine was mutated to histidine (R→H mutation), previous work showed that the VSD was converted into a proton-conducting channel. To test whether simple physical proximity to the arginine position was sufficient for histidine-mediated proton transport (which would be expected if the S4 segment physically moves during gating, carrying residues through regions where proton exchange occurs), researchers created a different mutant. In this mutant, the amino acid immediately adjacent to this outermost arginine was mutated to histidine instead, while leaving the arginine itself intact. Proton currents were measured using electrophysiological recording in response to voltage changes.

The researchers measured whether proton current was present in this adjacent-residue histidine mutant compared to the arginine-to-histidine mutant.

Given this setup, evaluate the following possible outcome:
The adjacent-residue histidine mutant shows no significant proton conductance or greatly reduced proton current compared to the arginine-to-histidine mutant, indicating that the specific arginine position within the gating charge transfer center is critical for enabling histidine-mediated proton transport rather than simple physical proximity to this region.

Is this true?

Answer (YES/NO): YES